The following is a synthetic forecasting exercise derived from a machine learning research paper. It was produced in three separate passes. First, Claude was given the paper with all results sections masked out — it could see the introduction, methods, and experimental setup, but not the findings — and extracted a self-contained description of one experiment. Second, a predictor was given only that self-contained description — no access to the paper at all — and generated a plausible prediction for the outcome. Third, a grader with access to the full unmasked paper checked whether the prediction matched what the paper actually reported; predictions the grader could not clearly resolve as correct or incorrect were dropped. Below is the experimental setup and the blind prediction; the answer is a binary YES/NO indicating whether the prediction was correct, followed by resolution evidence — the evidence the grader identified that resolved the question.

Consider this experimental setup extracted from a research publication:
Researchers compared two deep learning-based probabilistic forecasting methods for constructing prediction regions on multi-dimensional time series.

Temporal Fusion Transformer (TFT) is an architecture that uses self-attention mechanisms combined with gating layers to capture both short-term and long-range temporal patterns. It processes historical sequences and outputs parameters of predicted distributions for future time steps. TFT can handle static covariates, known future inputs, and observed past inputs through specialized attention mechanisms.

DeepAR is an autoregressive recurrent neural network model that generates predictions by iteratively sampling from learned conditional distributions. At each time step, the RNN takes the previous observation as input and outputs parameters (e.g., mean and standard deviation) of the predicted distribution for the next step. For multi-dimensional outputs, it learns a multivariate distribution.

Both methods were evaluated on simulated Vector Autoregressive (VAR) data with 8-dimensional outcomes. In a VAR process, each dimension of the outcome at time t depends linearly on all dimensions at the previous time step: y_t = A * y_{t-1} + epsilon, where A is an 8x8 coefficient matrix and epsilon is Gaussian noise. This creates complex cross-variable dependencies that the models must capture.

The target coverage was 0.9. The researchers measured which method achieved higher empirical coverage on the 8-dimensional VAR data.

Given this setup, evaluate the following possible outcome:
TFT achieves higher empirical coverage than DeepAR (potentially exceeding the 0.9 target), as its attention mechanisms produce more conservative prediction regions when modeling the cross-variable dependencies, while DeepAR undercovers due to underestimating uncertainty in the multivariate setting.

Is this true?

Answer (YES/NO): YES